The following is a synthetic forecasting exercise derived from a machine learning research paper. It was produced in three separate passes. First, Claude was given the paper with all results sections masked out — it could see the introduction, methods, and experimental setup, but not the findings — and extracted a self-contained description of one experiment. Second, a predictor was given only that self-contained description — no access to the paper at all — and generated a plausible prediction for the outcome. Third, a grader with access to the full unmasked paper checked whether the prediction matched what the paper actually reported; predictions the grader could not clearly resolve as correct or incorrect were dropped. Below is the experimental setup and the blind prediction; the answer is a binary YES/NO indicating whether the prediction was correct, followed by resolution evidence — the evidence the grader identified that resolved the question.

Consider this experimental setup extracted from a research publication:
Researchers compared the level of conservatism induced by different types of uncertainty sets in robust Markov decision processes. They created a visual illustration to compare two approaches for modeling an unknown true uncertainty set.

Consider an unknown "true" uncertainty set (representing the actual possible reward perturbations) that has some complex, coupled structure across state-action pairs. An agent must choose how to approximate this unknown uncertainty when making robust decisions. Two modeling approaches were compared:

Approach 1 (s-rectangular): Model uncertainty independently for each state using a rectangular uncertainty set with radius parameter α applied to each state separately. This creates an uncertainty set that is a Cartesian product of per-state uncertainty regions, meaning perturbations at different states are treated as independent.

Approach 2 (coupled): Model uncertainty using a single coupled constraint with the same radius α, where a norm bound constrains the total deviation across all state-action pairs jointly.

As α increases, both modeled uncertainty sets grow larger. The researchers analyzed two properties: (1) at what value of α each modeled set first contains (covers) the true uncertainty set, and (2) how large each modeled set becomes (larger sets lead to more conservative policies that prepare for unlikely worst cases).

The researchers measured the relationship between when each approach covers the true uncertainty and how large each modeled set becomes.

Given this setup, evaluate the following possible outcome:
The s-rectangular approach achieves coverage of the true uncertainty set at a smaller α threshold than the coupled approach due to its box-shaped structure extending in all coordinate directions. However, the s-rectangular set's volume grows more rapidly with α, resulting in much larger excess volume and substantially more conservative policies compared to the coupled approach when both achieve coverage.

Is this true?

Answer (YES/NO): YES